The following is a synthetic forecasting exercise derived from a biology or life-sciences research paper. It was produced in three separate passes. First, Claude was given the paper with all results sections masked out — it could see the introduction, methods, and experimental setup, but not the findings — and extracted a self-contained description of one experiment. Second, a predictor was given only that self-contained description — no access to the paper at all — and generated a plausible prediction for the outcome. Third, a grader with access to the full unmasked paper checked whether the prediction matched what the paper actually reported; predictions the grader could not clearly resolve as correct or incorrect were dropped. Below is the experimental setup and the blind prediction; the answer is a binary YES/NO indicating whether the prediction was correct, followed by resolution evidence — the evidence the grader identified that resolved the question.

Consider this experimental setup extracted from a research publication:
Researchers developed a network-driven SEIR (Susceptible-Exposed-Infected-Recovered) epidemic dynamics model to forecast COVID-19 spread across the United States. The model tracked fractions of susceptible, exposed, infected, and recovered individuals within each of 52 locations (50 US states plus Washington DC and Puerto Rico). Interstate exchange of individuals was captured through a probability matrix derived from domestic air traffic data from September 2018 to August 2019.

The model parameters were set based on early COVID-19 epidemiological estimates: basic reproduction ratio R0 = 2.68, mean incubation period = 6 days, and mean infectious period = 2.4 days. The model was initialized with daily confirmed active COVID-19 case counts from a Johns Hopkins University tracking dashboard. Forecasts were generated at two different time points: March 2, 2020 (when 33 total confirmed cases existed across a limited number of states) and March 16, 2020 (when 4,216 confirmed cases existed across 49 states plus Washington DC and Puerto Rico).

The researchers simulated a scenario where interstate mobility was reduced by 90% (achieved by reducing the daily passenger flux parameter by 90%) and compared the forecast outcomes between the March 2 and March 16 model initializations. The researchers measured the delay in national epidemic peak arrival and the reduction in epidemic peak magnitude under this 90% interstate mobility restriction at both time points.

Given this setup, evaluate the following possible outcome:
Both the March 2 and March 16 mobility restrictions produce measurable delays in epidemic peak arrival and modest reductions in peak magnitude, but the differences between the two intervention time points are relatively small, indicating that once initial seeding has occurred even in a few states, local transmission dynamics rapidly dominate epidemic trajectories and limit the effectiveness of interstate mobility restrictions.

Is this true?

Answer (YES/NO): NO